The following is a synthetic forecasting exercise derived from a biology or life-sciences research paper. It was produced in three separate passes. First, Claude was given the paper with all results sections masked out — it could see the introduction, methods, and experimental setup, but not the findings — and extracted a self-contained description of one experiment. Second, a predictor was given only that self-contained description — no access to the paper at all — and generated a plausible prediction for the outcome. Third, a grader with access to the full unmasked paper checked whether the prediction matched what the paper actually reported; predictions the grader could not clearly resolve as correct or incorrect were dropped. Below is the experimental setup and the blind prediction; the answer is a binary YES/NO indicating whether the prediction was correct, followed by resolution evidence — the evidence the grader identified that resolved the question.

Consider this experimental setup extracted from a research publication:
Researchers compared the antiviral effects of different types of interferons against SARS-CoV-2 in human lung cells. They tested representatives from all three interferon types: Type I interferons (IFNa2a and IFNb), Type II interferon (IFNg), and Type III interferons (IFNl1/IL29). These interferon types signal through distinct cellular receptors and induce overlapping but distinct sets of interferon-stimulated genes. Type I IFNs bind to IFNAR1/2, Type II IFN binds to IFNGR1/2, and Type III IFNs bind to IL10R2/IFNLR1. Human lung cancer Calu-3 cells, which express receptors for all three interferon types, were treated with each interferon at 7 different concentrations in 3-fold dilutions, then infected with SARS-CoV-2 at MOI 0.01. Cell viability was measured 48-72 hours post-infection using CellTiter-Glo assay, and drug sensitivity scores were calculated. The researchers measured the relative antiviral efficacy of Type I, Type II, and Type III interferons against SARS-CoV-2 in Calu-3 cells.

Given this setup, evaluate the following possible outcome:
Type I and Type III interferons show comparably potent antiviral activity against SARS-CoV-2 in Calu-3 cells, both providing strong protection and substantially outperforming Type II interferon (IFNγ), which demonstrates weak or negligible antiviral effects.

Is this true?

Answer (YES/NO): NO